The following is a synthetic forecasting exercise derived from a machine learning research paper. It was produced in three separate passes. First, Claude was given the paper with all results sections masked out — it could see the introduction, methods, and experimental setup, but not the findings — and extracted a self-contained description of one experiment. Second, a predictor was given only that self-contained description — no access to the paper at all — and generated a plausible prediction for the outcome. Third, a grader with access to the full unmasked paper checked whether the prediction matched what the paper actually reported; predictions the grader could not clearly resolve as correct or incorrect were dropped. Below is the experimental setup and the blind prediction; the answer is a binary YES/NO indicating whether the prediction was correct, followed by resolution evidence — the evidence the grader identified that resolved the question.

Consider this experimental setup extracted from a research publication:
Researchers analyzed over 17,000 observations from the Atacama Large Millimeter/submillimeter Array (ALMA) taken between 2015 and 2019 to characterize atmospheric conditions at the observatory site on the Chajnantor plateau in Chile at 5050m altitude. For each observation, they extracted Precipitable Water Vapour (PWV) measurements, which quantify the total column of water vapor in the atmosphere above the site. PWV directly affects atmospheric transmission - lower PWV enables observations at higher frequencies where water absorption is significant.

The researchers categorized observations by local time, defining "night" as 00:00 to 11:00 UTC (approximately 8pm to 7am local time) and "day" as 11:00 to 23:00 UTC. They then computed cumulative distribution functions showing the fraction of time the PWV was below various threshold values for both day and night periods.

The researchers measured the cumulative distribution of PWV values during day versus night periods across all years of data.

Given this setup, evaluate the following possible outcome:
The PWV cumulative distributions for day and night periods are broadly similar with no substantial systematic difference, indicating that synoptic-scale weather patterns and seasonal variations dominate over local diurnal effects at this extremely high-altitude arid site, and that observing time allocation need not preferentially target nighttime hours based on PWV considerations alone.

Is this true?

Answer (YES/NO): NO